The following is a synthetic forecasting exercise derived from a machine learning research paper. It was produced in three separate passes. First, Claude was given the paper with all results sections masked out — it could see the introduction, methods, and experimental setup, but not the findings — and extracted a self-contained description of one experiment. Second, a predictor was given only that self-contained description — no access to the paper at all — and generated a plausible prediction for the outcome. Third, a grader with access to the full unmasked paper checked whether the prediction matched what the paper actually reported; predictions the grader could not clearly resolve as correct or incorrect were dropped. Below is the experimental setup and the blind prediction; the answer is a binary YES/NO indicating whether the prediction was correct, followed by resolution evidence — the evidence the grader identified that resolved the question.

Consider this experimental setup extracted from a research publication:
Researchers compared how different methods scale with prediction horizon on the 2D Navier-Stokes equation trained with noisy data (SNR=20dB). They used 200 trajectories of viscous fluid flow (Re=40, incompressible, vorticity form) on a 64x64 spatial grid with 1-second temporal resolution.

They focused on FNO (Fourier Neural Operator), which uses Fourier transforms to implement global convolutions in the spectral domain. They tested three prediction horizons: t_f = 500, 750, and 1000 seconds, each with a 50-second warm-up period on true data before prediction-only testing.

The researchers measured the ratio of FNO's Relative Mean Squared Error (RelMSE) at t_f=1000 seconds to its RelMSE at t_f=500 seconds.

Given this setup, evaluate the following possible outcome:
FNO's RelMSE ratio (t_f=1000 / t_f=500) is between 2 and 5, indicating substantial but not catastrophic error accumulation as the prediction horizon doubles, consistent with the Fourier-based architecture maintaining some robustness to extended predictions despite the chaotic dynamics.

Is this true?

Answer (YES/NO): NO